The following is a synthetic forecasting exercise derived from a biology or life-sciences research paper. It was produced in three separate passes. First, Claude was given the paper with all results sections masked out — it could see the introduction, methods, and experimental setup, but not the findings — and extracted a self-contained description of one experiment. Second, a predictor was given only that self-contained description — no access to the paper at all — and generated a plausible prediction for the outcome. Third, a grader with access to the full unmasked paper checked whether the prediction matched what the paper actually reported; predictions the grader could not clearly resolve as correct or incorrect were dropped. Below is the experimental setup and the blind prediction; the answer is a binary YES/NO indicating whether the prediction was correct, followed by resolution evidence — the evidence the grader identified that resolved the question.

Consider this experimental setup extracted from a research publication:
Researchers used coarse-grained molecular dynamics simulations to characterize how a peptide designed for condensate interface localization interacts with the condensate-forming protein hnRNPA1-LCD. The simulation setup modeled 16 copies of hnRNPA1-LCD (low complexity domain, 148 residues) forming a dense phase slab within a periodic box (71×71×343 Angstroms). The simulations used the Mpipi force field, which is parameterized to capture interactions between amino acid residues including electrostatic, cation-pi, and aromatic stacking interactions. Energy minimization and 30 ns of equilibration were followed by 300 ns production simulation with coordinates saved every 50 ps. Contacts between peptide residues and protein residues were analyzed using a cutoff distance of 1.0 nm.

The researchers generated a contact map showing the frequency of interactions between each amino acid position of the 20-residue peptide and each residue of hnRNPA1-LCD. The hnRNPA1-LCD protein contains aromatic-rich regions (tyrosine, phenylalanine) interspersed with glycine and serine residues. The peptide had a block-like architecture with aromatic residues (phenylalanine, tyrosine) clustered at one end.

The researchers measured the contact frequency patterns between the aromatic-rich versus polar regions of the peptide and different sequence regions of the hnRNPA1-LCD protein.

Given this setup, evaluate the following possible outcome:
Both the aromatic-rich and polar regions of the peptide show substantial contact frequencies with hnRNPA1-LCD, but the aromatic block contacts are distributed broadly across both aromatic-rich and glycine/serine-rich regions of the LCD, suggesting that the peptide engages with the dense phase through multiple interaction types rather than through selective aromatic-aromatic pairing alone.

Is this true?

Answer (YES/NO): NO